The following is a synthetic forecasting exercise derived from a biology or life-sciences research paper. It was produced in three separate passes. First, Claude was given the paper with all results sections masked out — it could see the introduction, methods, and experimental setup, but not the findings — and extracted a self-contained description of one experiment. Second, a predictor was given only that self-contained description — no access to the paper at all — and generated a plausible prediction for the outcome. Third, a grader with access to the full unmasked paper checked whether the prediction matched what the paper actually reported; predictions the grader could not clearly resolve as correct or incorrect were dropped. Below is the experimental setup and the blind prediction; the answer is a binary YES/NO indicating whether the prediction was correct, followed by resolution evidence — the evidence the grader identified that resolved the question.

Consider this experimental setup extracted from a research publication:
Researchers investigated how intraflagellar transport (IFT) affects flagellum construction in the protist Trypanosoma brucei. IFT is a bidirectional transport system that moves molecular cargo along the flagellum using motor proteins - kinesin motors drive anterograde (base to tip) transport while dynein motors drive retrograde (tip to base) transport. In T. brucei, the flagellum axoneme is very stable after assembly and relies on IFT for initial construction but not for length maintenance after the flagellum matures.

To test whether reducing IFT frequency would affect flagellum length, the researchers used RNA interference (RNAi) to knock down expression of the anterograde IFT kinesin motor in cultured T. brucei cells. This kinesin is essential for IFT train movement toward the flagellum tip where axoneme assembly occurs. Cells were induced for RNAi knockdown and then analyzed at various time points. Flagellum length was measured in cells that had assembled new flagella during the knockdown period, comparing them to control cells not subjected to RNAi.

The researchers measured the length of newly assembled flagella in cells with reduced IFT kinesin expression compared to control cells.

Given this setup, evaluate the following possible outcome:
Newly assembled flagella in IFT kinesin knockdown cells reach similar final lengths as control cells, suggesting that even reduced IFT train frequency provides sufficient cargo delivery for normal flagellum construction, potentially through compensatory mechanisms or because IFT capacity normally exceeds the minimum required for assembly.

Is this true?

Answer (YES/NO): NO